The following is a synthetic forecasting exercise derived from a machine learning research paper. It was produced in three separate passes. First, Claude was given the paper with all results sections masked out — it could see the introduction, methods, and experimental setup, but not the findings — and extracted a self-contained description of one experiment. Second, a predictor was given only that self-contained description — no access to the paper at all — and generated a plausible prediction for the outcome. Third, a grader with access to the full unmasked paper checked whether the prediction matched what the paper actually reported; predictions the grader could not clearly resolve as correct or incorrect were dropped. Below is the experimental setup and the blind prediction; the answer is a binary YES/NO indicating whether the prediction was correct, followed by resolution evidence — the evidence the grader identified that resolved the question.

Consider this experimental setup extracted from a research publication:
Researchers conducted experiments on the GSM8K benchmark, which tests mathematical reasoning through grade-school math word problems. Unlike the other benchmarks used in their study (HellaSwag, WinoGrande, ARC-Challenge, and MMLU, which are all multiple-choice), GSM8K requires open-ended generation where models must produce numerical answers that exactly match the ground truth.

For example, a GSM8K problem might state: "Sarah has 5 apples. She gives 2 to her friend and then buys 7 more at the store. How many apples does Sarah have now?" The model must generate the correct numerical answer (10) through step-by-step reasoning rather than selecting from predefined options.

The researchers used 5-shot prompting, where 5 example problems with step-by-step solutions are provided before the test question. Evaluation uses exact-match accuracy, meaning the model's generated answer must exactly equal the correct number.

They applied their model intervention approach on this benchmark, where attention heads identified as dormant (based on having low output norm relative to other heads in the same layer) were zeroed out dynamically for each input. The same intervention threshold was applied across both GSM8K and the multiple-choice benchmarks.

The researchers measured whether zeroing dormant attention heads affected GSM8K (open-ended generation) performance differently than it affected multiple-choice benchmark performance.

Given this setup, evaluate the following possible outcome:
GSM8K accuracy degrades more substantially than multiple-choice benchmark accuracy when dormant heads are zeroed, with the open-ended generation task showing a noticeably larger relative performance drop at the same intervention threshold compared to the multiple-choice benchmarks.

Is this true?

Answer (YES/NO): NO